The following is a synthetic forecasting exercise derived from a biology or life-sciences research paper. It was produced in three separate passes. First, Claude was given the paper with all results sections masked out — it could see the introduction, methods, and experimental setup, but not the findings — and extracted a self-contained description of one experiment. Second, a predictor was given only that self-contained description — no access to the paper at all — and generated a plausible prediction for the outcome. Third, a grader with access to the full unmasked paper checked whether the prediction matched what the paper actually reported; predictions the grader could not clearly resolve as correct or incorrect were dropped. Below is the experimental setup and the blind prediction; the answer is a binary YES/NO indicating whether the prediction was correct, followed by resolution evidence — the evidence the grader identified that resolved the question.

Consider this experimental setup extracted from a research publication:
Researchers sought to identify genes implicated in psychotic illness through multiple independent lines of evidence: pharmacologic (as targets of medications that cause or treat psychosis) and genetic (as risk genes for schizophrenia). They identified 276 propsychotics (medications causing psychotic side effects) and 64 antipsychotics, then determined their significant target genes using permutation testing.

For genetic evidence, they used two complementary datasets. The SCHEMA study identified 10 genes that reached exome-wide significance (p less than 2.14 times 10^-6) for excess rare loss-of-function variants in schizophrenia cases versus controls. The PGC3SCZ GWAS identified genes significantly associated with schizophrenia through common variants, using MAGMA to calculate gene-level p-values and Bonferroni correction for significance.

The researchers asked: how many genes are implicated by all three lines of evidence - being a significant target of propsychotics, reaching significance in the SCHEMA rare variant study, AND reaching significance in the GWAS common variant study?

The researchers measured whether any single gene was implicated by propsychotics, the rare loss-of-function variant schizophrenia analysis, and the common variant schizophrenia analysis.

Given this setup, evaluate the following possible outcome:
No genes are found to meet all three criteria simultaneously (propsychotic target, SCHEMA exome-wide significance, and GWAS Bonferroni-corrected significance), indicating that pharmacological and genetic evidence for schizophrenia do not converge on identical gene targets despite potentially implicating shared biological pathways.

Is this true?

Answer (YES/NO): NO